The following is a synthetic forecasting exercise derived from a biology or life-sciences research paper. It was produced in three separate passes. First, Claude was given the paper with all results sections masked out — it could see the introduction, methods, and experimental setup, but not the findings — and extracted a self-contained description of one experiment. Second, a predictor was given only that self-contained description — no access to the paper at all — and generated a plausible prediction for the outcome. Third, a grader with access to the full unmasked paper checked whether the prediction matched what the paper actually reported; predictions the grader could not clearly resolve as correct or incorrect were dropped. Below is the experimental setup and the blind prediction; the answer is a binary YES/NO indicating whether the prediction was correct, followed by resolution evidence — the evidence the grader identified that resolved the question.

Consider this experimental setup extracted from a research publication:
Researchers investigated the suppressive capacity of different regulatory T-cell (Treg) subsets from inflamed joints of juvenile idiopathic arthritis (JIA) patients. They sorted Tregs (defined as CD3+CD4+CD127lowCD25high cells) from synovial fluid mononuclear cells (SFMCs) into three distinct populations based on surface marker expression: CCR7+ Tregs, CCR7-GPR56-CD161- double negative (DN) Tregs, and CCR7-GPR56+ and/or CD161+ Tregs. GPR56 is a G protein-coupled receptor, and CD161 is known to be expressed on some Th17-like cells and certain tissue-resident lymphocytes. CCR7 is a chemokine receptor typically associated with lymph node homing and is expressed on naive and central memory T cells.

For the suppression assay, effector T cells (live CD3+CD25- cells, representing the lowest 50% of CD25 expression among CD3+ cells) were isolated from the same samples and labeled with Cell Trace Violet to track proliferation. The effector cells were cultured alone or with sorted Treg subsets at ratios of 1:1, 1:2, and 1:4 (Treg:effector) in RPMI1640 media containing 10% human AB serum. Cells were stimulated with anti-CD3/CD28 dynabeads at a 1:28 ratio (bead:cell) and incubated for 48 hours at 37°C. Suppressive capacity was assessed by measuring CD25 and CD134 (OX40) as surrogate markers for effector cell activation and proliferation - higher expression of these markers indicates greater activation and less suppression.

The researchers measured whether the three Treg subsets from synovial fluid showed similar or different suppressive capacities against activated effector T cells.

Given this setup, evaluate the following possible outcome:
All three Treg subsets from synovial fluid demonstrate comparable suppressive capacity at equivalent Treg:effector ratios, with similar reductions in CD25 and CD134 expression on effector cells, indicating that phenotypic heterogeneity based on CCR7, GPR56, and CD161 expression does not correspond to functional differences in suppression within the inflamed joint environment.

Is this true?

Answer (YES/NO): YES